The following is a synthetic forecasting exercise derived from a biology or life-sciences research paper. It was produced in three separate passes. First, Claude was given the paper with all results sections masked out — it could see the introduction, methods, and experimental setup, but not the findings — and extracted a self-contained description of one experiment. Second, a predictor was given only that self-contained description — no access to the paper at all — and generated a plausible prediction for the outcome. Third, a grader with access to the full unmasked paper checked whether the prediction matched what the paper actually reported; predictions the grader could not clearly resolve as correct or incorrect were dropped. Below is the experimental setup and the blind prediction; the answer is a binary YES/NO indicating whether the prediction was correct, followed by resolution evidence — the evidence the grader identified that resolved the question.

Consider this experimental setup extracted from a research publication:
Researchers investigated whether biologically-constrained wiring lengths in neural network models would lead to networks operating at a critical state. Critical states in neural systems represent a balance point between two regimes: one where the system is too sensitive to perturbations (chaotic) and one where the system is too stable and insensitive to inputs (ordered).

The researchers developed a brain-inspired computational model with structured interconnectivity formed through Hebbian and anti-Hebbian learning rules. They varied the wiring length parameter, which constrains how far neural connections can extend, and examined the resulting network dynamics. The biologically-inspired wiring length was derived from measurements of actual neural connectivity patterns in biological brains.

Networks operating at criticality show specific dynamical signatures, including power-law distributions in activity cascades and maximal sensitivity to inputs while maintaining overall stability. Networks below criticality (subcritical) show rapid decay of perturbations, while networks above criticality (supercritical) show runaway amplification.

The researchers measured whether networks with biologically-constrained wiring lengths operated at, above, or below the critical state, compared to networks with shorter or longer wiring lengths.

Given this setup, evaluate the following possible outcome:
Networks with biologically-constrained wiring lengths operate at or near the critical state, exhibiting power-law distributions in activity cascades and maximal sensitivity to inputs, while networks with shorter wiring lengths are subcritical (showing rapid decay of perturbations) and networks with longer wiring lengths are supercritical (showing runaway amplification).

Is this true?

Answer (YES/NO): NO